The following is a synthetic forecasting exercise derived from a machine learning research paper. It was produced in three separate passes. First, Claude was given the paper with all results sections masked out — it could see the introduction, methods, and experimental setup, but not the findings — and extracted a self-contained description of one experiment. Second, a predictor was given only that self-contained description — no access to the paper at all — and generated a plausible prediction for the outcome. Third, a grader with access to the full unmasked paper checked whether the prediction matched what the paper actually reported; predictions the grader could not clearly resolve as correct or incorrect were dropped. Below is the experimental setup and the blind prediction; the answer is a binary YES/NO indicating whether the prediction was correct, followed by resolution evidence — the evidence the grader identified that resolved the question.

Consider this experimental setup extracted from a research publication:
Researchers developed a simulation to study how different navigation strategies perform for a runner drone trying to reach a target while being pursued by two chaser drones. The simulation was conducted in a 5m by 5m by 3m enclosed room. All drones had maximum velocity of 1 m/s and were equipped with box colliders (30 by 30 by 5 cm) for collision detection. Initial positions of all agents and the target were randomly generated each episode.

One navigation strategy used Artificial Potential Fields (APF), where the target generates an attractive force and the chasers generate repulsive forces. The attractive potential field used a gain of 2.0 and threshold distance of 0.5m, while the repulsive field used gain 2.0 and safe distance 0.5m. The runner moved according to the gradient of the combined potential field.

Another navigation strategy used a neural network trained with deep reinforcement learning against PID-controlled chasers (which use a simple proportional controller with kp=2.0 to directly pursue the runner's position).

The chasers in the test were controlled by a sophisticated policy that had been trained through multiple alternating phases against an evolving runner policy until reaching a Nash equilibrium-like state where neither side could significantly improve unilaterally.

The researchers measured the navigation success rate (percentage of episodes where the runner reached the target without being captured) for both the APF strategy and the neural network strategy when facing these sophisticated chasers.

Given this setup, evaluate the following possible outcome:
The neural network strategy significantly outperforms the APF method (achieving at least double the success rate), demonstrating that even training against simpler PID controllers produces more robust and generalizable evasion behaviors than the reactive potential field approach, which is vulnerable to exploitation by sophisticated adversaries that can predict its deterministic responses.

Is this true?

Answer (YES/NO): NO